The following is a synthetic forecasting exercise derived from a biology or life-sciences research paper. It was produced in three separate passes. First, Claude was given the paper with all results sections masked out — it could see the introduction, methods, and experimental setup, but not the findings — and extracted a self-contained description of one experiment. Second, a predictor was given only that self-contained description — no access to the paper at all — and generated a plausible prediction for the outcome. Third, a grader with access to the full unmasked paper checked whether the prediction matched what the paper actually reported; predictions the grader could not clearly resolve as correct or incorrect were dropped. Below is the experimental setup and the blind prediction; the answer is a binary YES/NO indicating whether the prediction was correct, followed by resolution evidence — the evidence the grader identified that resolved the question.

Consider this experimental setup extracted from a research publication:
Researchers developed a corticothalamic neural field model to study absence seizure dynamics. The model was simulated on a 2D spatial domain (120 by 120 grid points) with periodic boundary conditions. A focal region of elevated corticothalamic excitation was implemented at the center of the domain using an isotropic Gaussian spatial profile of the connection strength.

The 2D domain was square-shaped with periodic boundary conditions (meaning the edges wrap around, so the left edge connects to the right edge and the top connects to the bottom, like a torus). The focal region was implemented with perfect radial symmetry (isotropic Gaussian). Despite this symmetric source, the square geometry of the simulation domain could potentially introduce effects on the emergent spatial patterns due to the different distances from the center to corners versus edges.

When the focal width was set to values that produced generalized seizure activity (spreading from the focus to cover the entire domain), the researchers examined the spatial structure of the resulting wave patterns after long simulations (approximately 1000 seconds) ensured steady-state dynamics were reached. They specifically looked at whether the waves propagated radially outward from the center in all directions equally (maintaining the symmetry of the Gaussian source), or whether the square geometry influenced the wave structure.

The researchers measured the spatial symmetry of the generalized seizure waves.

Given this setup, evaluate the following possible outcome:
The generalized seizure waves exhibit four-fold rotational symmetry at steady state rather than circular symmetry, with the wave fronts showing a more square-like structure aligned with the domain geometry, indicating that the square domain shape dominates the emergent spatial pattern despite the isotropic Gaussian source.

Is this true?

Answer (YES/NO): NO